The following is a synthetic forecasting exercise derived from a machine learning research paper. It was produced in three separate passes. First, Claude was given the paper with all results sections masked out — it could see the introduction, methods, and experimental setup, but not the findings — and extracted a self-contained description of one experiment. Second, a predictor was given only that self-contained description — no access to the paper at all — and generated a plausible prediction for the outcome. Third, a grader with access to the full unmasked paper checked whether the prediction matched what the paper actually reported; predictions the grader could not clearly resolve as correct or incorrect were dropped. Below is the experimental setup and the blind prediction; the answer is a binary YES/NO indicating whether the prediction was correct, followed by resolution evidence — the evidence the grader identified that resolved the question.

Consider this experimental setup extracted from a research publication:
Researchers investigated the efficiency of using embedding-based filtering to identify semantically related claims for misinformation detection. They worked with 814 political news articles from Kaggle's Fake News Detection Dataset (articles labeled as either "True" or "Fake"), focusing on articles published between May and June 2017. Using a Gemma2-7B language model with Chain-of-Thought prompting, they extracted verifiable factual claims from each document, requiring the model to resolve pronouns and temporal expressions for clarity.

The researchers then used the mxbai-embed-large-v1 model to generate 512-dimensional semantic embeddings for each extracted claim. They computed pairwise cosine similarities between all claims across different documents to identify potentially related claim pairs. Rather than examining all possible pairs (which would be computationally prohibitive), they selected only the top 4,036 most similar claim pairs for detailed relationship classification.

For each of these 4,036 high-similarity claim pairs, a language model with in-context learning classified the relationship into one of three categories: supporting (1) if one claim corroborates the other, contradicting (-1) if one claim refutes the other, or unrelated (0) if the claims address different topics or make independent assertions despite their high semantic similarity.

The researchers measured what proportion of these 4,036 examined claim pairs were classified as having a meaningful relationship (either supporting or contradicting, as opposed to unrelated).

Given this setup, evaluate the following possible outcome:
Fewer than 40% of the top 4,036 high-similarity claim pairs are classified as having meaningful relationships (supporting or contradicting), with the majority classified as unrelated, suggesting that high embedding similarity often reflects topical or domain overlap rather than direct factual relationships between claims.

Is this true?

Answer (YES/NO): YES